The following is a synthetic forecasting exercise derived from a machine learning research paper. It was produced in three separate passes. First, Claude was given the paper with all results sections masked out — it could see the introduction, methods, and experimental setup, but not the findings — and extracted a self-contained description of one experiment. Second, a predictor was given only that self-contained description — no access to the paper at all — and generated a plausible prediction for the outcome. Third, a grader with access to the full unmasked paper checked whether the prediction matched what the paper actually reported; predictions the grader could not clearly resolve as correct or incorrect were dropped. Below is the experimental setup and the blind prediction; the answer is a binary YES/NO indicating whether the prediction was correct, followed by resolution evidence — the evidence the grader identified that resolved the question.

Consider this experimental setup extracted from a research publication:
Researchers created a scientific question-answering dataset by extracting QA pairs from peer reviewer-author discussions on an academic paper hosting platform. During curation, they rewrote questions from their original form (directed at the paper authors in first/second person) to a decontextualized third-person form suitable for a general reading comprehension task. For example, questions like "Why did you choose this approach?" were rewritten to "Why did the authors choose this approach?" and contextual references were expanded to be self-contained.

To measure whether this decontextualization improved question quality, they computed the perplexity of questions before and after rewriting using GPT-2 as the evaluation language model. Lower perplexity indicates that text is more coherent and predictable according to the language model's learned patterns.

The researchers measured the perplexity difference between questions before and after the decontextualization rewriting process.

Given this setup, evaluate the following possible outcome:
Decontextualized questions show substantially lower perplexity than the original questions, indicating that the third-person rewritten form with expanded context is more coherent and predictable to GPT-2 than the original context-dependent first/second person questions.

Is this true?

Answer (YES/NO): YES